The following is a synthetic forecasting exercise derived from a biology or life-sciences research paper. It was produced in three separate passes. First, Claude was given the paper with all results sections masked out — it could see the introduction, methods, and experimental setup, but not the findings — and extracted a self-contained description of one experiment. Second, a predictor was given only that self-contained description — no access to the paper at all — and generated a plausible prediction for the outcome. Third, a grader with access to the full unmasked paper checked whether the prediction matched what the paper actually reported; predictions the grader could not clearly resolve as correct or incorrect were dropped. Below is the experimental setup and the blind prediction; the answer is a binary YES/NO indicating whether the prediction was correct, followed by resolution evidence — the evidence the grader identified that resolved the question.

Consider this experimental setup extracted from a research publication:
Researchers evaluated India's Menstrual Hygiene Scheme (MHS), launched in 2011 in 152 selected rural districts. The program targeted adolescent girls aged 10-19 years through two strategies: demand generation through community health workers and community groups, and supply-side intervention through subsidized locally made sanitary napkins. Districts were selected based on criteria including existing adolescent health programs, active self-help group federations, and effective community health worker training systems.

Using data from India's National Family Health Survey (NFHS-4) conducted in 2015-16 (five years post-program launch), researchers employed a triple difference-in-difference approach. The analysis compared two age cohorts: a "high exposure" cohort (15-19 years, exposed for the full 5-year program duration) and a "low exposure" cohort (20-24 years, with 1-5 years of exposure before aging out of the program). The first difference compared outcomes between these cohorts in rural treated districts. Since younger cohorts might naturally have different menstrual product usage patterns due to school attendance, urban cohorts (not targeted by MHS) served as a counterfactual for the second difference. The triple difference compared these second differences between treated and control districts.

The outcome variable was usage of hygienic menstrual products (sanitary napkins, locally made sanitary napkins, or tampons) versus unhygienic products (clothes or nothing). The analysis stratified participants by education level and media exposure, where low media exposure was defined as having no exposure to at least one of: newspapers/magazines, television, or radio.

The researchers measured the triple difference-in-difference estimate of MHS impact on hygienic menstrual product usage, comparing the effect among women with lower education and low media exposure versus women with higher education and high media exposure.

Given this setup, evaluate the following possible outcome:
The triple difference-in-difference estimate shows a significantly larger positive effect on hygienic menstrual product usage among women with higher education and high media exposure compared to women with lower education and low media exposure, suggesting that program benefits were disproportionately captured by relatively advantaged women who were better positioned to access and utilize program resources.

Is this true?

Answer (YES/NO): NO